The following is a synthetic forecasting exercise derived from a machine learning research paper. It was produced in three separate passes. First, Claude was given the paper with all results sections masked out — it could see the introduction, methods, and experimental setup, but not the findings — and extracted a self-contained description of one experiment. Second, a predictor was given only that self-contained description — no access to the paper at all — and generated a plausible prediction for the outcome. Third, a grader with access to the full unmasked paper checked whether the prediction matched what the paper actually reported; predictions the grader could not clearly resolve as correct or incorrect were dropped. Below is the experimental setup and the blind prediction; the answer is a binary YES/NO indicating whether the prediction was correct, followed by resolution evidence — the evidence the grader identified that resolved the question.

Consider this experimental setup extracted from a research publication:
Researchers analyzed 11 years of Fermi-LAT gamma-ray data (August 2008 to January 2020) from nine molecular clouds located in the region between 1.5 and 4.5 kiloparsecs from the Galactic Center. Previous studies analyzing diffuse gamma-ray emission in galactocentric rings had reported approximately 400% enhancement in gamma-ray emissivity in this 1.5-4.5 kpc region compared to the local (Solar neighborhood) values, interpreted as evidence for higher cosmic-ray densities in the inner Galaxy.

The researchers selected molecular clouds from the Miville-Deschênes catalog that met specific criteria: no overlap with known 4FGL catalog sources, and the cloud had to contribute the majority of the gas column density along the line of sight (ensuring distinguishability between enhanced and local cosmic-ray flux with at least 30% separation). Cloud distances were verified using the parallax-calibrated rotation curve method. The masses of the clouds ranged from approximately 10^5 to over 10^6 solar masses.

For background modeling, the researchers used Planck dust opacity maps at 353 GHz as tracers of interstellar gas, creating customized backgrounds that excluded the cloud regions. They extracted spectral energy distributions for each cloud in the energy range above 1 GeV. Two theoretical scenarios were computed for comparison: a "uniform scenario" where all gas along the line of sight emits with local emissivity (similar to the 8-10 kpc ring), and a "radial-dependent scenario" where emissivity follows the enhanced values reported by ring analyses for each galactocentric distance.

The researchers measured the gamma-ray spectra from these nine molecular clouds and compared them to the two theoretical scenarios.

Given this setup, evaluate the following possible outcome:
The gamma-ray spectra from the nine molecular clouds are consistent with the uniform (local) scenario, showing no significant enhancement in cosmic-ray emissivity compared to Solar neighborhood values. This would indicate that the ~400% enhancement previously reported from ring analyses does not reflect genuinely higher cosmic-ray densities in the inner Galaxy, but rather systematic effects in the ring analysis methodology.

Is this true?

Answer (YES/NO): YES